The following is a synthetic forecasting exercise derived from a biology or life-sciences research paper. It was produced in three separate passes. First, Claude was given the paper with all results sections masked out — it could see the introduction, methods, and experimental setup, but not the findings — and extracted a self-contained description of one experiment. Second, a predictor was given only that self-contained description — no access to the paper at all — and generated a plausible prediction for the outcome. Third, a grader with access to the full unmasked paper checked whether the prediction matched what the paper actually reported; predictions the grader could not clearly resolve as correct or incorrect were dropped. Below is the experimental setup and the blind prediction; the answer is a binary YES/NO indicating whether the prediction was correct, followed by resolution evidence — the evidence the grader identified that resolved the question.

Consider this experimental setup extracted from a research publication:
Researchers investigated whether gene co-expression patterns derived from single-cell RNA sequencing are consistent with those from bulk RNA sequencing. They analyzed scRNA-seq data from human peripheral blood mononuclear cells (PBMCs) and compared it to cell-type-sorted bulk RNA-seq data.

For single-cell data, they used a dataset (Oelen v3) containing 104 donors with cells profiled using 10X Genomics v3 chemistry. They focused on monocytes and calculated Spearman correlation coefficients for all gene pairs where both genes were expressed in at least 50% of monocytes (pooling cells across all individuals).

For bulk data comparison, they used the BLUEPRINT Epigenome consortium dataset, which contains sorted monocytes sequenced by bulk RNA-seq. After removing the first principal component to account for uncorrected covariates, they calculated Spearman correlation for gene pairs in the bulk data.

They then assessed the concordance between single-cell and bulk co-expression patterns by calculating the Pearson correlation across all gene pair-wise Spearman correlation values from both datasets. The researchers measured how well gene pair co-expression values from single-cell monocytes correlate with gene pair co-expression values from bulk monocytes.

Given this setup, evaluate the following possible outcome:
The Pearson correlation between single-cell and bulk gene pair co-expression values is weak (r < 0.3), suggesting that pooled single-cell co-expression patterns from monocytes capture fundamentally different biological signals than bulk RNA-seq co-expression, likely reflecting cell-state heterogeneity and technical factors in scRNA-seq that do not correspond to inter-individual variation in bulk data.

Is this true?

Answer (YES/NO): NO